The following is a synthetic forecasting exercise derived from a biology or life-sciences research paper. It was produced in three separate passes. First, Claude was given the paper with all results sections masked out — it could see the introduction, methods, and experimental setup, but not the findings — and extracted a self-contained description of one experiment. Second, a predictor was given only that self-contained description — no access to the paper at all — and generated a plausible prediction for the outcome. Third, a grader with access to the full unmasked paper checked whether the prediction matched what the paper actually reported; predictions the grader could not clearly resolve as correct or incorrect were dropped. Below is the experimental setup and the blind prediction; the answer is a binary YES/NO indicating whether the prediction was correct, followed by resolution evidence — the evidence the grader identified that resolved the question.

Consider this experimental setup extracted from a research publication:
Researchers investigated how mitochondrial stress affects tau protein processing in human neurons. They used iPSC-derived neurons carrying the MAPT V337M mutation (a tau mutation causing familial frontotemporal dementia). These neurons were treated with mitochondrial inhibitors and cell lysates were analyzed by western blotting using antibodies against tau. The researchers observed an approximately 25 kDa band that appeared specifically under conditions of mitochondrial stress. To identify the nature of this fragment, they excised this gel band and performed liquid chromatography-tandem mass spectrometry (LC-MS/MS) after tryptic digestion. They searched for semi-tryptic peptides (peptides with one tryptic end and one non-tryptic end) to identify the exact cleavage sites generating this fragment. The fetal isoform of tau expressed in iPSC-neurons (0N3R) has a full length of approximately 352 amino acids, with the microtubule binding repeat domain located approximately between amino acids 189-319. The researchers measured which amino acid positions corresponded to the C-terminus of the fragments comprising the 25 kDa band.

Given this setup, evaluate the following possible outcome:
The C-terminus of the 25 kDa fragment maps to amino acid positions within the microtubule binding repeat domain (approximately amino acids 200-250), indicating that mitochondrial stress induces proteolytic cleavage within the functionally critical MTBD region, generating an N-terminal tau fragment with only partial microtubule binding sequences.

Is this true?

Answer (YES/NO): NO